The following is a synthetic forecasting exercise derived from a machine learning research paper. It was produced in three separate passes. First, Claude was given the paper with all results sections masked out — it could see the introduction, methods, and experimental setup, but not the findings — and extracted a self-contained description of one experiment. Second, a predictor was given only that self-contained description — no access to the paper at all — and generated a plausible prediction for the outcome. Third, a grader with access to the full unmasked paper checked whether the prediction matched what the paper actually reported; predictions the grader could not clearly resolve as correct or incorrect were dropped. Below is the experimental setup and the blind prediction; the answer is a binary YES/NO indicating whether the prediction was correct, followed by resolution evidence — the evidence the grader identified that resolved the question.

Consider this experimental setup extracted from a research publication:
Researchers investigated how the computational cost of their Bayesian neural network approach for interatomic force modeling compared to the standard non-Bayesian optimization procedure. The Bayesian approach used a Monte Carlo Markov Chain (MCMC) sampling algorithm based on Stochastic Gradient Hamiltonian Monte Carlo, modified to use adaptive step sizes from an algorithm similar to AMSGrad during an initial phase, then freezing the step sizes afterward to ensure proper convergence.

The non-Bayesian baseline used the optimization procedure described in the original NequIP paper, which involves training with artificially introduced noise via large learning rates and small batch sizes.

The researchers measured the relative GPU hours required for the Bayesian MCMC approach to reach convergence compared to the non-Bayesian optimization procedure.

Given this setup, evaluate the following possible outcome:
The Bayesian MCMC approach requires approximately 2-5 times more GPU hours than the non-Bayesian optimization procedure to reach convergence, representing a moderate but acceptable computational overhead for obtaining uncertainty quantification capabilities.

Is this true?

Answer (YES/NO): YES